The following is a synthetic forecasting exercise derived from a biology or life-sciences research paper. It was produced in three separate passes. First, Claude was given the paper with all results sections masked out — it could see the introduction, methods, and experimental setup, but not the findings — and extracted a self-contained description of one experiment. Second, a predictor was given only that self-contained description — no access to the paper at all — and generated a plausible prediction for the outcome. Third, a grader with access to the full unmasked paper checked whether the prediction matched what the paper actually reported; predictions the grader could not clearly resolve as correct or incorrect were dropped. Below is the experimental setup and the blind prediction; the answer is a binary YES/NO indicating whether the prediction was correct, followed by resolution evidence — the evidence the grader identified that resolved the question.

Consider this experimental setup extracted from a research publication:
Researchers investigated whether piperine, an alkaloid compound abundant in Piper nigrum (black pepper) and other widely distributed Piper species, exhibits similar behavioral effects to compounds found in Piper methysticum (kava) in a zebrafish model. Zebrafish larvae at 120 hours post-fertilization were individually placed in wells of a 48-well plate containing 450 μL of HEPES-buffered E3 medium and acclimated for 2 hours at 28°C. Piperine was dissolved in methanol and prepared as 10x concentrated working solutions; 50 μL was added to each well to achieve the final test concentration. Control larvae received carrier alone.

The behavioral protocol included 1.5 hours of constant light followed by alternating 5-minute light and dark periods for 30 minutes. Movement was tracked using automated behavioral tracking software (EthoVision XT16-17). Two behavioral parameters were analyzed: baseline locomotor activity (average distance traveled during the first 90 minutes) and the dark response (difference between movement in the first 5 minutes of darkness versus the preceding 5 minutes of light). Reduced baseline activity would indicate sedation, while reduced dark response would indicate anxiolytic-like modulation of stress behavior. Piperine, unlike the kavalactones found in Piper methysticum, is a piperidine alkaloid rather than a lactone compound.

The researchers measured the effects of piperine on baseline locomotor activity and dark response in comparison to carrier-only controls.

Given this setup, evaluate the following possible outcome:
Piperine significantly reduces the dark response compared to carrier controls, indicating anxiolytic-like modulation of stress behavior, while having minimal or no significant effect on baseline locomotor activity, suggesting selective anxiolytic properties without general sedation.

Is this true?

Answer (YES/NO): YES